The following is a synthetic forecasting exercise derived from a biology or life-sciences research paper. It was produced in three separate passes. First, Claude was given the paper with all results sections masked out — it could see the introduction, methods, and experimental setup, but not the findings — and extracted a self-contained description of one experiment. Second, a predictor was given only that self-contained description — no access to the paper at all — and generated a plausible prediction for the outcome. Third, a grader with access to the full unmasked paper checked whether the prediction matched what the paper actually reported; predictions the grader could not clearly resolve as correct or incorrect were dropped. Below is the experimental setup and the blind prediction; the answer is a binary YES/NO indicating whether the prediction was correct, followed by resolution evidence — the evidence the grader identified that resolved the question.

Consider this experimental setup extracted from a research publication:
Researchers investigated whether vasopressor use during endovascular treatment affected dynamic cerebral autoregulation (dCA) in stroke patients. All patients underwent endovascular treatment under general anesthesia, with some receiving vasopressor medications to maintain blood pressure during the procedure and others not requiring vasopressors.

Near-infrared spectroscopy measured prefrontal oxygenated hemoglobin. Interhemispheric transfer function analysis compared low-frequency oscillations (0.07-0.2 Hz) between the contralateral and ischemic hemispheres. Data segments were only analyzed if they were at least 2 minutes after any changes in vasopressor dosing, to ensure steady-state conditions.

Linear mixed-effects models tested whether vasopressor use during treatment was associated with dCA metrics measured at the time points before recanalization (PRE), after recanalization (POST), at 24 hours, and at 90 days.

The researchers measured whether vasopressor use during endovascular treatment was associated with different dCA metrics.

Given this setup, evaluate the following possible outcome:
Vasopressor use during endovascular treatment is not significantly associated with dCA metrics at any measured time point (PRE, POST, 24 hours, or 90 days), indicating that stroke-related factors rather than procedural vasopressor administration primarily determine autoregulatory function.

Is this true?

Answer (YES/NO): YES